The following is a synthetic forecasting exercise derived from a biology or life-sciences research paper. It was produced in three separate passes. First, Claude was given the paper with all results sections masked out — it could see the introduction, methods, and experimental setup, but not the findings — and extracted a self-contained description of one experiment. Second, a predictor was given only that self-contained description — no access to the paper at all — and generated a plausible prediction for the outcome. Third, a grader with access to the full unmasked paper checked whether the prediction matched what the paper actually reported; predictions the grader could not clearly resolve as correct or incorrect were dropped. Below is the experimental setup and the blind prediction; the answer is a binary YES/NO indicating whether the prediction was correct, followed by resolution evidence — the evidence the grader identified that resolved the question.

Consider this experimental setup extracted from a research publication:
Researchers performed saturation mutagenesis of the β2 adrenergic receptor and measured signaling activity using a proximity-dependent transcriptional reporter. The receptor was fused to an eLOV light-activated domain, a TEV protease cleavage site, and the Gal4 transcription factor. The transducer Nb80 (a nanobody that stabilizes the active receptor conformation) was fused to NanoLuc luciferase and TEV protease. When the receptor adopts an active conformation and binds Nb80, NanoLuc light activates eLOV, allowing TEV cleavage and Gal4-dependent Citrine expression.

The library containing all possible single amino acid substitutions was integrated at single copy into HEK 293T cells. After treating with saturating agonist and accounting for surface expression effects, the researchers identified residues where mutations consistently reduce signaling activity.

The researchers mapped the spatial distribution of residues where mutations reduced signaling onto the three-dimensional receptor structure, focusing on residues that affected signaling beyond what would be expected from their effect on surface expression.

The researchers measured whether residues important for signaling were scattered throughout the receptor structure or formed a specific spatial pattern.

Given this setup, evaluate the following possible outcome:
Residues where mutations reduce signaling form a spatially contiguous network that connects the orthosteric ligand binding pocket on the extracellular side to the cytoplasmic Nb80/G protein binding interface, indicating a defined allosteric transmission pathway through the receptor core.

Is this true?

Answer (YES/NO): YES